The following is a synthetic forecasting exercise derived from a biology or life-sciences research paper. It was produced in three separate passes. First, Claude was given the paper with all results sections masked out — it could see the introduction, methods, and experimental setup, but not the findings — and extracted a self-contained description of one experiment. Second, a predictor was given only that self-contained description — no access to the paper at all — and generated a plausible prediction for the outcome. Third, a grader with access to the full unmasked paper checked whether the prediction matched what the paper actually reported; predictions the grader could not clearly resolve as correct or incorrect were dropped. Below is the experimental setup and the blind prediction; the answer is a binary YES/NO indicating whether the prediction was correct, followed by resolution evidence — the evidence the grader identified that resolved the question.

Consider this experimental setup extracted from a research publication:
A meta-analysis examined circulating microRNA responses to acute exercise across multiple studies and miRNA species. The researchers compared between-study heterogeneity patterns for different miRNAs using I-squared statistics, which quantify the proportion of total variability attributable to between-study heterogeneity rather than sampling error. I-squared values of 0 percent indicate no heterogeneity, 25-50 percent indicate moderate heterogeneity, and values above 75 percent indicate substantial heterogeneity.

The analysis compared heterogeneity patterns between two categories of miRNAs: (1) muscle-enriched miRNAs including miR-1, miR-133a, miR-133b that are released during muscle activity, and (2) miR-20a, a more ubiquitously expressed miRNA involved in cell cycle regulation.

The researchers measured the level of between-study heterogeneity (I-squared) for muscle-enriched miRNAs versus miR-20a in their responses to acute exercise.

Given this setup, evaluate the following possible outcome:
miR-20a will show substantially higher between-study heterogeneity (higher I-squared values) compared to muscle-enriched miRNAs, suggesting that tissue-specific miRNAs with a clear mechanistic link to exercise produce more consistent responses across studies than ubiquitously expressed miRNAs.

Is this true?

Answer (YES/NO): NO